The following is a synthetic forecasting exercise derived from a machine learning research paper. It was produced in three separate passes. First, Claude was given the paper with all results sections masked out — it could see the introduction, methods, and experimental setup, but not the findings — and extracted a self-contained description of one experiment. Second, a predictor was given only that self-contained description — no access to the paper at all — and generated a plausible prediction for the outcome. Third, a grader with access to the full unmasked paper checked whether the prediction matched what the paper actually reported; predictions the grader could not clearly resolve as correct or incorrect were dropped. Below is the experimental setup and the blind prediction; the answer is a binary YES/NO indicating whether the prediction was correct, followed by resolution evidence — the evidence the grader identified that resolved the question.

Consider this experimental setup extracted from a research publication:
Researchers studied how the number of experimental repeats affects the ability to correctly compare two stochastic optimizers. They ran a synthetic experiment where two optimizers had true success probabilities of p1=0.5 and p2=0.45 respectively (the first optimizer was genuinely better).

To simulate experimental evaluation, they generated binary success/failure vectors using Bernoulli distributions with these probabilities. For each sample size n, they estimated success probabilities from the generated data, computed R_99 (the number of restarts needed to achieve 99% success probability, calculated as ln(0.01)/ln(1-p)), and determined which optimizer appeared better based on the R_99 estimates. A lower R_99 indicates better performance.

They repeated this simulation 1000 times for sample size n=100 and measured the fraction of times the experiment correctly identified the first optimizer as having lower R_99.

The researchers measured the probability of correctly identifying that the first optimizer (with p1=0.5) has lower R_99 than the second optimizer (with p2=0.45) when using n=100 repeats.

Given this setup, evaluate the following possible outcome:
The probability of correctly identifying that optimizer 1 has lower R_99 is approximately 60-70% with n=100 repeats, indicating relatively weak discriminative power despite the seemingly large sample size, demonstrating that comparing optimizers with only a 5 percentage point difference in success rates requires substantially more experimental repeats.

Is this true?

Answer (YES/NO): NO